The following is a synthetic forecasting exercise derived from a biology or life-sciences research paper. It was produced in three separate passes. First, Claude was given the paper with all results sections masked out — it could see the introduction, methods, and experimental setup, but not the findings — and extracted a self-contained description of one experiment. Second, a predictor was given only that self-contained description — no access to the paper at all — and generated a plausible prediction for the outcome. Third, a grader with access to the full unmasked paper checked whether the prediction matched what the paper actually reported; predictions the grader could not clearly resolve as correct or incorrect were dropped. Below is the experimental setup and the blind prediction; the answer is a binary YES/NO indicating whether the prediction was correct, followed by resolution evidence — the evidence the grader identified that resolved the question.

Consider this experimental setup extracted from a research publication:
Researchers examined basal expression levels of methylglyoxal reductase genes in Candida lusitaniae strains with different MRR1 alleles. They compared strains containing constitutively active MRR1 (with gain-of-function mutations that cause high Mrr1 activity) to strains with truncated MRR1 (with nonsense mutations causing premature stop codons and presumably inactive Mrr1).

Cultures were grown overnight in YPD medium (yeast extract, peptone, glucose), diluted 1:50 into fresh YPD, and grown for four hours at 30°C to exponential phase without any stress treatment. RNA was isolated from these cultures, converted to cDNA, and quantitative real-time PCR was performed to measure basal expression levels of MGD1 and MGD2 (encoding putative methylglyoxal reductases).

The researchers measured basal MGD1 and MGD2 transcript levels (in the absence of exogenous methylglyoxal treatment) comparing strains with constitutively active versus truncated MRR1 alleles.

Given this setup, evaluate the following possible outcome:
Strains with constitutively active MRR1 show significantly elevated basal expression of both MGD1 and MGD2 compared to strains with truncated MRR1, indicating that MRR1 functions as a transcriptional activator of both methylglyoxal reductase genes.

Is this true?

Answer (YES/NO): NO